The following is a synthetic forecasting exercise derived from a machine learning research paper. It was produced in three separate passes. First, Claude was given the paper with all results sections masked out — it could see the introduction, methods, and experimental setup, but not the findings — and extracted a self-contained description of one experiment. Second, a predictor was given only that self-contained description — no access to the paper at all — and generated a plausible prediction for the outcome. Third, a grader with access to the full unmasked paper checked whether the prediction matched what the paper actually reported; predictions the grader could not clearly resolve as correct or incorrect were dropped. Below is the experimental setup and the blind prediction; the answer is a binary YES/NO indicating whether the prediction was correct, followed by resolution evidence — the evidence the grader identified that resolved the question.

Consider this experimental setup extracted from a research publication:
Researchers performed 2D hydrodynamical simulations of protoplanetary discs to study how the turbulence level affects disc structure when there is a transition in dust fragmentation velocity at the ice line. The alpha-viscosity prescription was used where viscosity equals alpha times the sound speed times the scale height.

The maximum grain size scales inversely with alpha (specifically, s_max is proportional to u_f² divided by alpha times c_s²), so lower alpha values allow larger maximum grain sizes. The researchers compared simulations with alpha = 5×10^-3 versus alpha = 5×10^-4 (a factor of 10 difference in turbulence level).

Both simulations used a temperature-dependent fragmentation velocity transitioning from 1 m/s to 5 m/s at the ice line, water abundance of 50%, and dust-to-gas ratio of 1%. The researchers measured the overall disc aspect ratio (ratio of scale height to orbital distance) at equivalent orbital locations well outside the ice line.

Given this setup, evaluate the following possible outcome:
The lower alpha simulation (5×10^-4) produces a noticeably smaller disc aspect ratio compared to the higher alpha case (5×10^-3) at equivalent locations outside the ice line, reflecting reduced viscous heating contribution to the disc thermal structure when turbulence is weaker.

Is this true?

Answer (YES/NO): YES